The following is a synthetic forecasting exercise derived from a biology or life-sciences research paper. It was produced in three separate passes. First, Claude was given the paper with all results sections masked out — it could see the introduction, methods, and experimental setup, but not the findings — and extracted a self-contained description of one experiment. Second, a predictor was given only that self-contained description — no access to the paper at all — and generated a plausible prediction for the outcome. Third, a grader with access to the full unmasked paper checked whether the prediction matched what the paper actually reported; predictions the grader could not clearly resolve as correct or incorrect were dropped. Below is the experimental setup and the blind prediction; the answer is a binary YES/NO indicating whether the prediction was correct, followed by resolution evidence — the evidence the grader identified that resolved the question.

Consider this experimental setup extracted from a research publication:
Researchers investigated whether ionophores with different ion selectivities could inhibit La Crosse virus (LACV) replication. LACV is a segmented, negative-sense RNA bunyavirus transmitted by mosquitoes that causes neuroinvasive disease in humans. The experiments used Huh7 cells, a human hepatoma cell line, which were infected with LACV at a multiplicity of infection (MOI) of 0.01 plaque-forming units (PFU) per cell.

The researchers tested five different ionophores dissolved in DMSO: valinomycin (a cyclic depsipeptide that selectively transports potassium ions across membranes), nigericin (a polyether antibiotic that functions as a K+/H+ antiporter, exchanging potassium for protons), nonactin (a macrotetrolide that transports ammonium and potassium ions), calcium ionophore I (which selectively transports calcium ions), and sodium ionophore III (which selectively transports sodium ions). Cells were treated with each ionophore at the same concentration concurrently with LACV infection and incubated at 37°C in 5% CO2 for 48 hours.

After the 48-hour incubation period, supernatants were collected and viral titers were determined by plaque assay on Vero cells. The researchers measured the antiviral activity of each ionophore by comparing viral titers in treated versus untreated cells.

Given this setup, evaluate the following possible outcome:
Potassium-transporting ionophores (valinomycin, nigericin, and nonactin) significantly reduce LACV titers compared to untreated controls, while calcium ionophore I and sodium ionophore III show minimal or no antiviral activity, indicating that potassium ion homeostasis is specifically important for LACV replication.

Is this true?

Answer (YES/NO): NO